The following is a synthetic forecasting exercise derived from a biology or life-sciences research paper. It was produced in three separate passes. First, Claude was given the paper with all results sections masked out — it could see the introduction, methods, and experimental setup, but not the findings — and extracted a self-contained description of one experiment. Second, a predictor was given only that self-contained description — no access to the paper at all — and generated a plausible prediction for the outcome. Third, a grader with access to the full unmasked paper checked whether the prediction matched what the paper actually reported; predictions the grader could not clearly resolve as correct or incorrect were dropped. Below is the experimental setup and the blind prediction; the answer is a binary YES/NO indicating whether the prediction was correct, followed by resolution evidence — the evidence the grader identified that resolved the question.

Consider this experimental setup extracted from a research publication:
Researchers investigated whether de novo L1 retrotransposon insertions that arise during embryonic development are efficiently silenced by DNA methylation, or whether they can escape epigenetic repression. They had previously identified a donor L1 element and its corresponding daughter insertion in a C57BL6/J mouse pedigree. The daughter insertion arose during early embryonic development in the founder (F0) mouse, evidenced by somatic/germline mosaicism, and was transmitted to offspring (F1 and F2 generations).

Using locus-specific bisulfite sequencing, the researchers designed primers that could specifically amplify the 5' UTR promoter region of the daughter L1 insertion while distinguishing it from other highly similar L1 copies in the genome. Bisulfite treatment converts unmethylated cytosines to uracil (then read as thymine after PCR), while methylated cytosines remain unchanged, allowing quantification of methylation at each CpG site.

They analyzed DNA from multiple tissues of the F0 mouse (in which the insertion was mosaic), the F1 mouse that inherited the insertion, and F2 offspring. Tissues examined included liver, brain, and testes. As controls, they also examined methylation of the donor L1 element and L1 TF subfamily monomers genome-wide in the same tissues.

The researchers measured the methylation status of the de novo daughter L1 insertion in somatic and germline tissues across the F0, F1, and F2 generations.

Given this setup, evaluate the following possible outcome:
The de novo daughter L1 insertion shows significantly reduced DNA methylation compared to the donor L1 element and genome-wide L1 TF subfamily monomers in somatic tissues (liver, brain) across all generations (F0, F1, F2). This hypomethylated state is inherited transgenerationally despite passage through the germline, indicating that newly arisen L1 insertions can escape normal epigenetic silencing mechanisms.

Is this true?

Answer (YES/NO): NO